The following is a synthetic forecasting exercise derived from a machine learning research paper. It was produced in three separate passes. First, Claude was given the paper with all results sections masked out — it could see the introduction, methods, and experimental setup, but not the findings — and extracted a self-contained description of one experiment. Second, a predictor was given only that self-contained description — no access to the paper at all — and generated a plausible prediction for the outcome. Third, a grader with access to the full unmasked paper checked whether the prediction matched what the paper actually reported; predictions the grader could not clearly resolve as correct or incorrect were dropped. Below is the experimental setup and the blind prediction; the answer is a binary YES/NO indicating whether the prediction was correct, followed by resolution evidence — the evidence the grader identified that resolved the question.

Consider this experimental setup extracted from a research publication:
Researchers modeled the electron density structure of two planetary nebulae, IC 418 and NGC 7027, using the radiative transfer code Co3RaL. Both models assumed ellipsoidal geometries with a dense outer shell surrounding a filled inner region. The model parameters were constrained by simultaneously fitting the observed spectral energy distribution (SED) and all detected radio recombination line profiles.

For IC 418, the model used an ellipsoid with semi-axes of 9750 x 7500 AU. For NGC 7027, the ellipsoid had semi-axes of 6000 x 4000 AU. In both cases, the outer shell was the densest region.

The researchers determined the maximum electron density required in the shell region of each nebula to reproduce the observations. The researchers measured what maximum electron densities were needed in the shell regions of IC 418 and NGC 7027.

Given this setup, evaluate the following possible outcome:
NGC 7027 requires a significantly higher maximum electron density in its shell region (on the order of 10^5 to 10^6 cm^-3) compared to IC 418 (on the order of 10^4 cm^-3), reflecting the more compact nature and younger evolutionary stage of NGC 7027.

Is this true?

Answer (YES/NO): YES